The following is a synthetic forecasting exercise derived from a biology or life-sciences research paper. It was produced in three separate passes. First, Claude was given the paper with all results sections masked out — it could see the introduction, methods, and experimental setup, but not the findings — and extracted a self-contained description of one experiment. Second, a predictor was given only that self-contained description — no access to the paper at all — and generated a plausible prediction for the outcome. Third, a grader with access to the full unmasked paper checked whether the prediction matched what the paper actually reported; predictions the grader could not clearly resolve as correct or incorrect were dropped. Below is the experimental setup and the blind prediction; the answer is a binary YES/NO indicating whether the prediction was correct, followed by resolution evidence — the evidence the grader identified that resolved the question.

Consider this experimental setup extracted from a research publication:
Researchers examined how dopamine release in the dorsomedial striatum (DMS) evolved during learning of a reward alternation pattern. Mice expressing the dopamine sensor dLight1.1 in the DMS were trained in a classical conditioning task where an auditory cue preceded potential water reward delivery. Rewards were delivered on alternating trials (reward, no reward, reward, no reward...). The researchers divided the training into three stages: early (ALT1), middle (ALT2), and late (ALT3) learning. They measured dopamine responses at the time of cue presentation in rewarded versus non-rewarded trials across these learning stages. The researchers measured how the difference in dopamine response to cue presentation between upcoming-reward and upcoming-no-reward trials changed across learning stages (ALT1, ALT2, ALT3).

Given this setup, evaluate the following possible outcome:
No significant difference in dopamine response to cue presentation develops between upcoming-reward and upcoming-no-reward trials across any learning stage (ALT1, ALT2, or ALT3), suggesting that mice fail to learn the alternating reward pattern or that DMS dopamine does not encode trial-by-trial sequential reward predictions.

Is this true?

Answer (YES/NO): NO